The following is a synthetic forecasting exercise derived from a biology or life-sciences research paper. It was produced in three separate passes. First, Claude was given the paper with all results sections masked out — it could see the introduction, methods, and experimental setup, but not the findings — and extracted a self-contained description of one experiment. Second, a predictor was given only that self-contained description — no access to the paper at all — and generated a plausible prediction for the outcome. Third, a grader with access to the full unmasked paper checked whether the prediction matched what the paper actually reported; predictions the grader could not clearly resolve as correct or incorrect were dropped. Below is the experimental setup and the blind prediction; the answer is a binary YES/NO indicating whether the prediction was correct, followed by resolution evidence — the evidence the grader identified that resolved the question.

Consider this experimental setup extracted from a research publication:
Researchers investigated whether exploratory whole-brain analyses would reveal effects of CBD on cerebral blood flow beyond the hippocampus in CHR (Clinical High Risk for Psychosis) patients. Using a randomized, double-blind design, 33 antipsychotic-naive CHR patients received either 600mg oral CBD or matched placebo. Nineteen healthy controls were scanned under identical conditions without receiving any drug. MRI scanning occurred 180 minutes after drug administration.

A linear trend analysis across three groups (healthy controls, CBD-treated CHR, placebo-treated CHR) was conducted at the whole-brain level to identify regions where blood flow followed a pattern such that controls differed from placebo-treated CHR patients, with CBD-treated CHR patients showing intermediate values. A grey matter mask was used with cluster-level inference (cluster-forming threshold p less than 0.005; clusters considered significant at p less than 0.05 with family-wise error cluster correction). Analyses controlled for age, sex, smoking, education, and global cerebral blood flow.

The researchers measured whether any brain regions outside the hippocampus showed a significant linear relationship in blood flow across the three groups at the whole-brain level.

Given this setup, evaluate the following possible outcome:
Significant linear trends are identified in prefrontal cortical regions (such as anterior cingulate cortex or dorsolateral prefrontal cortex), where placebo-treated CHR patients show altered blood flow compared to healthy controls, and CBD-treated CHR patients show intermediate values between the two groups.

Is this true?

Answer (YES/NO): NO